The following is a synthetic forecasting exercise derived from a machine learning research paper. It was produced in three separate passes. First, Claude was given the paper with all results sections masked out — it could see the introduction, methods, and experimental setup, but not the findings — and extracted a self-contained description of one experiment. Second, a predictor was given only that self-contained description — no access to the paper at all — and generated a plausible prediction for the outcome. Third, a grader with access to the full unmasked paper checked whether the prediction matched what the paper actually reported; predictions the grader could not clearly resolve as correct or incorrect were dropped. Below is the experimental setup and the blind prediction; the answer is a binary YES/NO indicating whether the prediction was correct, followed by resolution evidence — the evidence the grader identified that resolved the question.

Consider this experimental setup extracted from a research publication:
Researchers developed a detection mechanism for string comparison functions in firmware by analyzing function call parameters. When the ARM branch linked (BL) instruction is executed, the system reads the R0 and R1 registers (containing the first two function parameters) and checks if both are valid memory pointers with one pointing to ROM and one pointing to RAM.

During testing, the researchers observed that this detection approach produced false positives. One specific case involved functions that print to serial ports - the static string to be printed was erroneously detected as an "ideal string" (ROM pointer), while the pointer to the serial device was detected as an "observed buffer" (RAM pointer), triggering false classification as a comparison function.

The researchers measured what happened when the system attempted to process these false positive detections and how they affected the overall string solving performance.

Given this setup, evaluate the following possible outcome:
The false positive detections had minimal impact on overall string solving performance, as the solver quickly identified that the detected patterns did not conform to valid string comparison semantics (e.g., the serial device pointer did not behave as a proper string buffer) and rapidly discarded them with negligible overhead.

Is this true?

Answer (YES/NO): YES